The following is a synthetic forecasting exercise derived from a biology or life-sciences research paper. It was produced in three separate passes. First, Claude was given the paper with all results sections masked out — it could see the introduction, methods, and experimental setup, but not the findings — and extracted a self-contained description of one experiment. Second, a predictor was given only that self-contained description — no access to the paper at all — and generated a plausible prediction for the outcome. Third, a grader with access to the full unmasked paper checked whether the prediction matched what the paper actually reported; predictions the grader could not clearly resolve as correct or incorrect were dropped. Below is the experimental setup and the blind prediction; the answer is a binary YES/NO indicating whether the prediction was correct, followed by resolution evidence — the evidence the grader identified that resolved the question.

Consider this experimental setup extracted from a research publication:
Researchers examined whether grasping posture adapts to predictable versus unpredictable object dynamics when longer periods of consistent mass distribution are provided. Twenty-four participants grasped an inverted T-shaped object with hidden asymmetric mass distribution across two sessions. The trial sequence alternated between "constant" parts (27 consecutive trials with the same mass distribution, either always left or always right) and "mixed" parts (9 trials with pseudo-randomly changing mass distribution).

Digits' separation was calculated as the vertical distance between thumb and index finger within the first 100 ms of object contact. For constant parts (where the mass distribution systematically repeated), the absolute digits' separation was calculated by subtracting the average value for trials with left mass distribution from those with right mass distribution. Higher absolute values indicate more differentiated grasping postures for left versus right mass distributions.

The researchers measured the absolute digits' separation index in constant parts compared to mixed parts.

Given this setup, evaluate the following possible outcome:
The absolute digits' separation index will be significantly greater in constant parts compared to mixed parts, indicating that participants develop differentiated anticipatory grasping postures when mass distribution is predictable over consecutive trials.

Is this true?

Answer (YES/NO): YES